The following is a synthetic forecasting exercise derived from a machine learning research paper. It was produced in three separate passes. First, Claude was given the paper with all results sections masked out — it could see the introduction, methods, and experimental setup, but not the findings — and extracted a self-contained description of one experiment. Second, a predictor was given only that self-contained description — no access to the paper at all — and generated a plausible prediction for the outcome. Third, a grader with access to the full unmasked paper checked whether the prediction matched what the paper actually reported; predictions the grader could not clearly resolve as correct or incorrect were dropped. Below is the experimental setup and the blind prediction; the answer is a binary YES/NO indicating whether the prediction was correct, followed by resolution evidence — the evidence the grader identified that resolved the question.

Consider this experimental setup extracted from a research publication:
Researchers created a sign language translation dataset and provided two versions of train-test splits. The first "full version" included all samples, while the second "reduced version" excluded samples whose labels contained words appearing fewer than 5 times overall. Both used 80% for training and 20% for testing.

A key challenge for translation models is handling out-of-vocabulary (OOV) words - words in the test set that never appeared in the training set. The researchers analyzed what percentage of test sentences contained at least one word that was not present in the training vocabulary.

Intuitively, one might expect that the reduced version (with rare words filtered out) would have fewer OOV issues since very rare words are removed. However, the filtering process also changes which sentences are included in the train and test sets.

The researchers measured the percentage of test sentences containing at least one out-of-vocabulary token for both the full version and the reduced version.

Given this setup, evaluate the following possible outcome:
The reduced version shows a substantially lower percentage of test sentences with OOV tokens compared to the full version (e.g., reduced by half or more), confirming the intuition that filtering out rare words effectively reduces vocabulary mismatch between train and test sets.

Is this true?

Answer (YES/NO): NO